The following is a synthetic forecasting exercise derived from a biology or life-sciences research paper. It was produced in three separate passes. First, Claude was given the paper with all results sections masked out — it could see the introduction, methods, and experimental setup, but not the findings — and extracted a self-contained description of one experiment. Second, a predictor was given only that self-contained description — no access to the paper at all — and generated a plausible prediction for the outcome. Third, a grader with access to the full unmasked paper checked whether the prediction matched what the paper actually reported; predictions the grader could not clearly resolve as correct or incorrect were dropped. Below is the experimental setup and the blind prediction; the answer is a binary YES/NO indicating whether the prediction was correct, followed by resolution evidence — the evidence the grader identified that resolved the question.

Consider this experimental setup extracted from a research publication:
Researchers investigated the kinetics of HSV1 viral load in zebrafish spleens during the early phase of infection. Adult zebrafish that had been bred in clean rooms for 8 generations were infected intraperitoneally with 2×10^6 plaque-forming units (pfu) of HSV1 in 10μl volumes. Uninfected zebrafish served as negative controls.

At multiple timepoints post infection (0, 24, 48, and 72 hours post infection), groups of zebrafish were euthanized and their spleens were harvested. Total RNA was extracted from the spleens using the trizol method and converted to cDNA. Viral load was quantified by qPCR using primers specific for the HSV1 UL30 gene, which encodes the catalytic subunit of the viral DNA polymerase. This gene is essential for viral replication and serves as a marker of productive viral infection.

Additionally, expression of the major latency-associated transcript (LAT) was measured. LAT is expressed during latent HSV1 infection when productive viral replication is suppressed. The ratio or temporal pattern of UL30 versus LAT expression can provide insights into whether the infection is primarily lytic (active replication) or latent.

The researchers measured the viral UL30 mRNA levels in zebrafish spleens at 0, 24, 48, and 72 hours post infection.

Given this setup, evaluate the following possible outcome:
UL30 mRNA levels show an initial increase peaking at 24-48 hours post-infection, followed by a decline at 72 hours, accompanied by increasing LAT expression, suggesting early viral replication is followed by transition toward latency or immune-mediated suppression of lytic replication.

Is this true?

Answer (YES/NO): NO